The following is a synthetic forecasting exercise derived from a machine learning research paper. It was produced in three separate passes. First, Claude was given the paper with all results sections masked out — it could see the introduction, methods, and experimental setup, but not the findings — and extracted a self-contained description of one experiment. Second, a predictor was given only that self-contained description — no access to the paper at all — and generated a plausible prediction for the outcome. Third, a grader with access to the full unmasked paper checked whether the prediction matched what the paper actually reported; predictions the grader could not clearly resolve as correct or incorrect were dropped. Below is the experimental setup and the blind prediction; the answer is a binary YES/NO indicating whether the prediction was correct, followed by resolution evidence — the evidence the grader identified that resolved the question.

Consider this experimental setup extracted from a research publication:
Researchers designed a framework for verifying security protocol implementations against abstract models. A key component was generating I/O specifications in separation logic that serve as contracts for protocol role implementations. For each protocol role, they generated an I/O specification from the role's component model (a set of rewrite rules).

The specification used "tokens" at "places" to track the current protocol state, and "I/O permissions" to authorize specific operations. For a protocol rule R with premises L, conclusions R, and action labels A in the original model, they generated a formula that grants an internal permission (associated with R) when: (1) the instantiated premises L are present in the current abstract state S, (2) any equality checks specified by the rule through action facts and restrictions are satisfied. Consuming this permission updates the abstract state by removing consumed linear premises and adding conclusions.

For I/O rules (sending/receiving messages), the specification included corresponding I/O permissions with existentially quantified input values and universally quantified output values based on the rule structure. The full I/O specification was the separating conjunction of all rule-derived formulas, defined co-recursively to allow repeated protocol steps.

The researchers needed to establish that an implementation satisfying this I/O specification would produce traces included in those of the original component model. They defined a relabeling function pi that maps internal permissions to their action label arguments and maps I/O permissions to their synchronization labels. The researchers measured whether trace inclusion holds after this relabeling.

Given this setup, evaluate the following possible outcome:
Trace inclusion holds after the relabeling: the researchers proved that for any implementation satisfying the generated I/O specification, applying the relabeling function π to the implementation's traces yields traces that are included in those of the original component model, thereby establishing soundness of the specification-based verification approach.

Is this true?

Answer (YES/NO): YES